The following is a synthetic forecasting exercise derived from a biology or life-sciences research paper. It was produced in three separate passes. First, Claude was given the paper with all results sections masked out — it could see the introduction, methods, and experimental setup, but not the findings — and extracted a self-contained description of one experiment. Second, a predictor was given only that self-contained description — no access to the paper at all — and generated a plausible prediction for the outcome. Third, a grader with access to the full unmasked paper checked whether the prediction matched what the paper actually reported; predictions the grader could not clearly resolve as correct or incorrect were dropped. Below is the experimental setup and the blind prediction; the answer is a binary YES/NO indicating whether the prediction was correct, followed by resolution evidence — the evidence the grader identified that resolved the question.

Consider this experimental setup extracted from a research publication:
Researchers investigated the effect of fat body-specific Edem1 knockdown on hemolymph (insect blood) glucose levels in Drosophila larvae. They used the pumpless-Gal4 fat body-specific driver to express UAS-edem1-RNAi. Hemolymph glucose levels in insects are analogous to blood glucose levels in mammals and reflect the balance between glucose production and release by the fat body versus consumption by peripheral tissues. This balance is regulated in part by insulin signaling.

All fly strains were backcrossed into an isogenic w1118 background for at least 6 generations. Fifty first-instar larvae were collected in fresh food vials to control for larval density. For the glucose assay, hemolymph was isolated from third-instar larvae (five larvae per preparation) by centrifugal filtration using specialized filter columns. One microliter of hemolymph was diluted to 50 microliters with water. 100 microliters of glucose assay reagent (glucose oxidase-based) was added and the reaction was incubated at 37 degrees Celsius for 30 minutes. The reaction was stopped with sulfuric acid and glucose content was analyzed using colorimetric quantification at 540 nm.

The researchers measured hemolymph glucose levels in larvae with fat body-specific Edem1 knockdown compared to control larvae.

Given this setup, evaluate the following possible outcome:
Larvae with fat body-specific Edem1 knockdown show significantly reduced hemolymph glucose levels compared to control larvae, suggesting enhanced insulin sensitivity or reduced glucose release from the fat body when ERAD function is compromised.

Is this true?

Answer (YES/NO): NO